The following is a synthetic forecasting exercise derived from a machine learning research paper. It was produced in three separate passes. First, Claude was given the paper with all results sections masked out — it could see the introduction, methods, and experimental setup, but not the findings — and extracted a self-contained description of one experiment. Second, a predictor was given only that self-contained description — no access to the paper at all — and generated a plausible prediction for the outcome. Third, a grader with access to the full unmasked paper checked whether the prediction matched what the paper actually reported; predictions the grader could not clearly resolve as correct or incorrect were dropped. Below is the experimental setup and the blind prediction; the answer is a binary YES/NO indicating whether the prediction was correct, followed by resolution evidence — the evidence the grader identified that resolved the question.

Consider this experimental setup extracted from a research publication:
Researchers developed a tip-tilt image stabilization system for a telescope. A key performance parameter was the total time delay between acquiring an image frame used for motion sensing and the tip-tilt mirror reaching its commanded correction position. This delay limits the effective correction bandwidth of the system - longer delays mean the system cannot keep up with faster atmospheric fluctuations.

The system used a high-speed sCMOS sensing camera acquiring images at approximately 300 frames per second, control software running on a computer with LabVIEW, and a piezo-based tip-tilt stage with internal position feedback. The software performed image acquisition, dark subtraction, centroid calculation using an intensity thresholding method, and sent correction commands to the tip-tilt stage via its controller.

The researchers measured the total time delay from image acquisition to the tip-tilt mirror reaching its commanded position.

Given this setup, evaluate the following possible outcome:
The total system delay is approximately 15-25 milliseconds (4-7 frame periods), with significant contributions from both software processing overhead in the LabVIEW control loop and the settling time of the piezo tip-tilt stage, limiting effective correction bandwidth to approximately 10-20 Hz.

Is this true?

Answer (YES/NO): NO